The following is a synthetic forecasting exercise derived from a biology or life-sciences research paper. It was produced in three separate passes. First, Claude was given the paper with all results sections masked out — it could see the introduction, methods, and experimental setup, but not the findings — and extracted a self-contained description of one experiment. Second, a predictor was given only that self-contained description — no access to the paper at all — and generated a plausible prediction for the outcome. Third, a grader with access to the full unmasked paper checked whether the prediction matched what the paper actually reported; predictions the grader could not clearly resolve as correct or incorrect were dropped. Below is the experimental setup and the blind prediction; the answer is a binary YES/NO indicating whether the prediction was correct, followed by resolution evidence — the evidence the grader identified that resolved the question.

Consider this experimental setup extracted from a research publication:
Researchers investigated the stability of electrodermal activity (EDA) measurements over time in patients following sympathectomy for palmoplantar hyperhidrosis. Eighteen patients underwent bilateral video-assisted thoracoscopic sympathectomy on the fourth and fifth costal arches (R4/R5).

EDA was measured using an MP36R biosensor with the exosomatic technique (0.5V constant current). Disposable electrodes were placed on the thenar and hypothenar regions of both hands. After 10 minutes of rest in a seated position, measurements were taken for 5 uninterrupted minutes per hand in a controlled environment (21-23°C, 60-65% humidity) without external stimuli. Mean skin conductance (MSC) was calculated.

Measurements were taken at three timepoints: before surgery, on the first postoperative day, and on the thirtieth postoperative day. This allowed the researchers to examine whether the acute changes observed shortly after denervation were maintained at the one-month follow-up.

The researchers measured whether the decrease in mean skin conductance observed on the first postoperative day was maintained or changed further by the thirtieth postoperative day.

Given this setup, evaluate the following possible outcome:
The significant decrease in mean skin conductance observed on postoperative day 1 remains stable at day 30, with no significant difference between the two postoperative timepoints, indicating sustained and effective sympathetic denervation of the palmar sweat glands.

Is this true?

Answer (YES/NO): NO